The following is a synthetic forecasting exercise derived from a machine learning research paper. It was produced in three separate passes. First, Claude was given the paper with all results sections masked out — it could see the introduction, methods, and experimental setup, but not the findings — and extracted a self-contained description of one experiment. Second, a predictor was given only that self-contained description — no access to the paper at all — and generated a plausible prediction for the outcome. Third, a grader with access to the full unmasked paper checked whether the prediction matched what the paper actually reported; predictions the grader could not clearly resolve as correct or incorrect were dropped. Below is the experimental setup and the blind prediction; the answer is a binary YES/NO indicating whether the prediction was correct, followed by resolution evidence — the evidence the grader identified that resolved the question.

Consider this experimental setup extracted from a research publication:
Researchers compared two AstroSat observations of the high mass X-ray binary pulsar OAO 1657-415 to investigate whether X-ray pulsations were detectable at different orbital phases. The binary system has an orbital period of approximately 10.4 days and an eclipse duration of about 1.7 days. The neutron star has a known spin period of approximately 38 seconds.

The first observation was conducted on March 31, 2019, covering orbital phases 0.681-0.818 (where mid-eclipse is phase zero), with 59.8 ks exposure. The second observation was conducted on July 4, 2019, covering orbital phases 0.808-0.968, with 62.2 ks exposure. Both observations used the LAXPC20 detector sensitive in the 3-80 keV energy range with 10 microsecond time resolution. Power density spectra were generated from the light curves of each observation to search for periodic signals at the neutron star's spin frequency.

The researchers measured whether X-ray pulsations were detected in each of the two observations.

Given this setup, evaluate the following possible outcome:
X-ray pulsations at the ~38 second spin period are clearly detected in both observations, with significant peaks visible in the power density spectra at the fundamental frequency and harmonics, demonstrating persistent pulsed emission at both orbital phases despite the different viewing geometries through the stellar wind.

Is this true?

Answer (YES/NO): NO